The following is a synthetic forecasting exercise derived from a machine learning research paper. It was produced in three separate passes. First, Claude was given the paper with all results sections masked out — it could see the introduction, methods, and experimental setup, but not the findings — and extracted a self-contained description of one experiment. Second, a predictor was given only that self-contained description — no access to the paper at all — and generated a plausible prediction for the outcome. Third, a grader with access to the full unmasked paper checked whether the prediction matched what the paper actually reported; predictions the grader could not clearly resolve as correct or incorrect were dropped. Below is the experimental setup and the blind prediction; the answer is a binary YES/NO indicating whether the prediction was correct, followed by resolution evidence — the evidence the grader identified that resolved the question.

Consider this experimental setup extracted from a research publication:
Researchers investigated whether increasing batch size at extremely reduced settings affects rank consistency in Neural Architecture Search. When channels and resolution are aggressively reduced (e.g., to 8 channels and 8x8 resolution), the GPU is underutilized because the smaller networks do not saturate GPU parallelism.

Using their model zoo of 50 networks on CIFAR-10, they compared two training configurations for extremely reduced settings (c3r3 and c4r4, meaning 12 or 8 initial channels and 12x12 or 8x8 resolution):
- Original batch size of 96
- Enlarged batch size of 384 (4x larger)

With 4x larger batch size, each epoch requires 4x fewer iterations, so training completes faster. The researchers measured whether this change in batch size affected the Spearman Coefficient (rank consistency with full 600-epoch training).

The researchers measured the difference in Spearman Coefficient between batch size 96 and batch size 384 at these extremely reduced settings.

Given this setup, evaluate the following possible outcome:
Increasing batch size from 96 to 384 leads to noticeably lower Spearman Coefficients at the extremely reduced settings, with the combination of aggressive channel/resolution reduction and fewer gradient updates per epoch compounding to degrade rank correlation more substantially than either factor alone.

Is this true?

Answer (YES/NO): NO